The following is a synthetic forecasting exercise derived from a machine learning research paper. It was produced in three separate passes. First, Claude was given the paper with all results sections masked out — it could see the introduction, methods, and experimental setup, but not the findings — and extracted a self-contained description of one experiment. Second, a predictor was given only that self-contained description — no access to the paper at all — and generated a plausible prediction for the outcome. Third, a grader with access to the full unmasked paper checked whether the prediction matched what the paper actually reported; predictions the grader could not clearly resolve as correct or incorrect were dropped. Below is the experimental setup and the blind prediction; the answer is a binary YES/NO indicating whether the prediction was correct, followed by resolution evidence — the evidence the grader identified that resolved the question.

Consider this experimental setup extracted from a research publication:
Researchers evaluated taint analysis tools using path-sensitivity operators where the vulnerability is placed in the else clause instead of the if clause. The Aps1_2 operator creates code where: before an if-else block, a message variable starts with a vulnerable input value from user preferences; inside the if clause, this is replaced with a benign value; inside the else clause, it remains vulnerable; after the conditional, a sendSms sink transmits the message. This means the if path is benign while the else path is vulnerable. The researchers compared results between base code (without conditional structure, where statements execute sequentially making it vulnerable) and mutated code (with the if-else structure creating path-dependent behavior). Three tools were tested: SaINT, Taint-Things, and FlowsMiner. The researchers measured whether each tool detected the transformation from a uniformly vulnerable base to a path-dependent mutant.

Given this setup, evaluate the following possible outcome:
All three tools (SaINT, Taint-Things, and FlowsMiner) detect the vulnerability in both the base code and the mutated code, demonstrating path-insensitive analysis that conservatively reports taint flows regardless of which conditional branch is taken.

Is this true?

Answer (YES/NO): NO